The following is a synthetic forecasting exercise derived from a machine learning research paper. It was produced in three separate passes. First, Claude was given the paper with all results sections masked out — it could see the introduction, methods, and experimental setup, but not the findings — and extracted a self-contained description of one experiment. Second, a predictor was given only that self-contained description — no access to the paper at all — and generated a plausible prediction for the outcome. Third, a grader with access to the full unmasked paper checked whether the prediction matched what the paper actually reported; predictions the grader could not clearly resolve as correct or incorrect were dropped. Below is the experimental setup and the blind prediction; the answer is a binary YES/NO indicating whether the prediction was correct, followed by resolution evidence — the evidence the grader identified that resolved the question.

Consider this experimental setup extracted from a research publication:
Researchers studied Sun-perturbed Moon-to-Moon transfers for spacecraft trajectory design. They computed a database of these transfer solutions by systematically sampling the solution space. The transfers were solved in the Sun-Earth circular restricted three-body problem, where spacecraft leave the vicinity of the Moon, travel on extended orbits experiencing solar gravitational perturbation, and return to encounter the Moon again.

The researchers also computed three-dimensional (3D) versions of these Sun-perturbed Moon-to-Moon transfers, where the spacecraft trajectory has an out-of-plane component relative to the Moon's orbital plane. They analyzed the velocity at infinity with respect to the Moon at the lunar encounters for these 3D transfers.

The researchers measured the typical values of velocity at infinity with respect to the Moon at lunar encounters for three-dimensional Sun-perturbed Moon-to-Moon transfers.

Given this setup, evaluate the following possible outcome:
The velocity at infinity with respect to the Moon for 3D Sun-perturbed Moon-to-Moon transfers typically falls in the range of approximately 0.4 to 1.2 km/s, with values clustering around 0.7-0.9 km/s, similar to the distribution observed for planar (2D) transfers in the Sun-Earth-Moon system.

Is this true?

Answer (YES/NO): NO